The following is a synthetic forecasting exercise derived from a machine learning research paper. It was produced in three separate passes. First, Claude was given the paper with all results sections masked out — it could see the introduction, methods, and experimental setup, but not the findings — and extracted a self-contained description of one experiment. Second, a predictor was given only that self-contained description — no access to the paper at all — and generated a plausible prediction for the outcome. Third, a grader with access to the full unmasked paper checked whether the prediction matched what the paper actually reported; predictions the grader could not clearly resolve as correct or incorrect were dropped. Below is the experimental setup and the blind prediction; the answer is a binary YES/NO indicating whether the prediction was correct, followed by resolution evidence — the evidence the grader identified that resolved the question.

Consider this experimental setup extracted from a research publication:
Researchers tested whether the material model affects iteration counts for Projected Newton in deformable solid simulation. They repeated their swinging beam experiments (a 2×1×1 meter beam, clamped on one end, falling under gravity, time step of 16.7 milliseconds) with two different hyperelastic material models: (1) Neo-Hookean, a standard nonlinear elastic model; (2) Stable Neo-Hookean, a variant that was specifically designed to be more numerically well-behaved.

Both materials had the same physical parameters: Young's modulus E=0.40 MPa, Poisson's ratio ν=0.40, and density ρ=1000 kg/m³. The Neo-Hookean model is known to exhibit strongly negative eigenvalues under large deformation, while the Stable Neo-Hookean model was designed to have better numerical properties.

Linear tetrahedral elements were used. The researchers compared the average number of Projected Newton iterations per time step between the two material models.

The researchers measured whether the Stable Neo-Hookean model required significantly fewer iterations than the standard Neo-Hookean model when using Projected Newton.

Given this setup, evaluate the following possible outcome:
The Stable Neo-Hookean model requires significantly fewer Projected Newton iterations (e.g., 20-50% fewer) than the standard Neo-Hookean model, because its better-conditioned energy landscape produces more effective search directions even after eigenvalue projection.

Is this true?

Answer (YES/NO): NO